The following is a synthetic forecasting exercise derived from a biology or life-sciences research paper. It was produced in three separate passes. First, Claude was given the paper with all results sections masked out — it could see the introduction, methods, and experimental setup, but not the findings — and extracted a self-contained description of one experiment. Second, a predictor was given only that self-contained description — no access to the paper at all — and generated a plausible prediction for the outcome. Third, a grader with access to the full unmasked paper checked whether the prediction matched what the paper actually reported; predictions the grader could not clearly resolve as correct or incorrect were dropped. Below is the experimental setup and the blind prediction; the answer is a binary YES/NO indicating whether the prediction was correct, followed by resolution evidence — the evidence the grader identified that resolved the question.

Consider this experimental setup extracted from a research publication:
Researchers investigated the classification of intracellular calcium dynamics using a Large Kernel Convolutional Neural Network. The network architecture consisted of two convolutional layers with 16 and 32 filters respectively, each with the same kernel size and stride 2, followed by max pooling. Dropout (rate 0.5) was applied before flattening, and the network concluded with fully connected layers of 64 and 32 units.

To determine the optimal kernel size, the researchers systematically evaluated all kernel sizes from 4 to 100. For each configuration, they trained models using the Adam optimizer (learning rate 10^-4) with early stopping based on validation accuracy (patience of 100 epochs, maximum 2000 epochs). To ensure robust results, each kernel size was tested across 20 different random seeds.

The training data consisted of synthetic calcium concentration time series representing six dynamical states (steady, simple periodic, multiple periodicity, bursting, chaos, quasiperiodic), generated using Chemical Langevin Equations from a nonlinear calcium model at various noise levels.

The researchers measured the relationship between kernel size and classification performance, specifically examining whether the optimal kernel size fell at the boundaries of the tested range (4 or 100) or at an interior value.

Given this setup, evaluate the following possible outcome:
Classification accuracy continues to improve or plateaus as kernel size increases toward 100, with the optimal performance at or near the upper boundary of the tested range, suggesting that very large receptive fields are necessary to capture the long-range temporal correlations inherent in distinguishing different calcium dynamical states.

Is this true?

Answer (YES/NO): NO